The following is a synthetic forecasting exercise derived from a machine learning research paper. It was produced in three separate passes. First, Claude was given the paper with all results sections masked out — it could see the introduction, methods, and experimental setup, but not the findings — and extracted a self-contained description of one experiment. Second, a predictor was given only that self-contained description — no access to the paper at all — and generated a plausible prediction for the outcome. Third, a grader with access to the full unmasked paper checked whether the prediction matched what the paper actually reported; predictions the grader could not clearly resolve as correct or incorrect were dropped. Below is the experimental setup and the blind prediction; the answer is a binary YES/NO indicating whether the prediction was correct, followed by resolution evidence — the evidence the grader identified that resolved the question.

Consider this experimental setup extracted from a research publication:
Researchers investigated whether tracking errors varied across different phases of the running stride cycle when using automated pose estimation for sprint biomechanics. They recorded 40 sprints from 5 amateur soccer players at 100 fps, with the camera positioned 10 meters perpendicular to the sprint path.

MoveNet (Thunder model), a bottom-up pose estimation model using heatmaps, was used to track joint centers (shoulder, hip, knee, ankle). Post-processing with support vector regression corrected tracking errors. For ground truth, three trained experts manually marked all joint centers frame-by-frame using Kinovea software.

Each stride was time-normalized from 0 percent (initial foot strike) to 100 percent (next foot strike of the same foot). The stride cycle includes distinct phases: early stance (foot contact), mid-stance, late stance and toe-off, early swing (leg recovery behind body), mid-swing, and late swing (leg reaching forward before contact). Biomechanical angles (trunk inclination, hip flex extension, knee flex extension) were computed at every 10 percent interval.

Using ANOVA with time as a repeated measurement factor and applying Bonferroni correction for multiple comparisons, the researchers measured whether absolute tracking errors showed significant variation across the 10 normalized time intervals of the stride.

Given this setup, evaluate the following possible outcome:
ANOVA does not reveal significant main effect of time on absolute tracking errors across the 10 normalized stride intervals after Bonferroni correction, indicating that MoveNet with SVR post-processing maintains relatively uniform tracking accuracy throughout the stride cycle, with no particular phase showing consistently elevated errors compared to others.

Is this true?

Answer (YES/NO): NO